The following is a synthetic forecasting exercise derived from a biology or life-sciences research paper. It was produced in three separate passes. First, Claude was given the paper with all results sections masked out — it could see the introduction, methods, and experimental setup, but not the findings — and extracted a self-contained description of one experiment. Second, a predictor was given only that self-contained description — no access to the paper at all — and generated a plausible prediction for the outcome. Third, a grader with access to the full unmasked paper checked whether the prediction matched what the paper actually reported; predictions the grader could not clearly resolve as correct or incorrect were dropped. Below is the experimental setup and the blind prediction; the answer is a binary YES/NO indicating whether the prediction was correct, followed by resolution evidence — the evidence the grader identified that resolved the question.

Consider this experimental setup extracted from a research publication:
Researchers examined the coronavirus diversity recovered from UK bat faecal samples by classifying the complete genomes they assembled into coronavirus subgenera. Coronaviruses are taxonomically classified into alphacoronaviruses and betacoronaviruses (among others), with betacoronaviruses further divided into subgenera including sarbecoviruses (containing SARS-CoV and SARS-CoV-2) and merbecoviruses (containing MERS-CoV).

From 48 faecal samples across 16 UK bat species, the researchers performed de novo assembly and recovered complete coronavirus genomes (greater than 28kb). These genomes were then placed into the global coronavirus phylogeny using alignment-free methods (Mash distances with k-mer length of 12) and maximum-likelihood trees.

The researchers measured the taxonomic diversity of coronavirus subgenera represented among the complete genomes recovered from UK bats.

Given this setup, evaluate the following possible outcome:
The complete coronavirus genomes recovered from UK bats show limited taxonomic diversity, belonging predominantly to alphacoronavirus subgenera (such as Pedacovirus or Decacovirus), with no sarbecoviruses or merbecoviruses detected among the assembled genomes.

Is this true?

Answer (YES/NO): NO